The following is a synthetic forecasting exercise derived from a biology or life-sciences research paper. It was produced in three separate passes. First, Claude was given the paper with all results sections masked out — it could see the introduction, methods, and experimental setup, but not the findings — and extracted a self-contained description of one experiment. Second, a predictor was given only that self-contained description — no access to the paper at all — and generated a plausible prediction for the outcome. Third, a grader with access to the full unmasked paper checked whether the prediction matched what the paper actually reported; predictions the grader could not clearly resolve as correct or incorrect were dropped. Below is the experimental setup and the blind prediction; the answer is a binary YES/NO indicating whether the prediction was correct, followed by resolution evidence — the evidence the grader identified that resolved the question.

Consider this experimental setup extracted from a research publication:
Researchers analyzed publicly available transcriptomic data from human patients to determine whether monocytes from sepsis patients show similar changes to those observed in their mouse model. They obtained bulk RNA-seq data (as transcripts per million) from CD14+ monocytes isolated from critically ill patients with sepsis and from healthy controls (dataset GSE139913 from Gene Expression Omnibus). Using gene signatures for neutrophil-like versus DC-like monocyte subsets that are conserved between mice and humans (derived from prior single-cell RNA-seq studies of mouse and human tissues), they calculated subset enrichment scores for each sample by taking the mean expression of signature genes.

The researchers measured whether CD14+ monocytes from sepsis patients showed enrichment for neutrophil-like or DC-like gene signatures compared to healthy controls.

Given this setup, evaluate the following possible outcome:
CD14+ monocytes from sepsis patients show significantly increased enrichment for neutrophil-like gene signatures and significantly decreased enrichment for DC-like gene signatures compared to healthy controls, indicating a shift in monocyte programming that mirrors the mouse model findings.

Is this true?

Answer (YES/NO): YES